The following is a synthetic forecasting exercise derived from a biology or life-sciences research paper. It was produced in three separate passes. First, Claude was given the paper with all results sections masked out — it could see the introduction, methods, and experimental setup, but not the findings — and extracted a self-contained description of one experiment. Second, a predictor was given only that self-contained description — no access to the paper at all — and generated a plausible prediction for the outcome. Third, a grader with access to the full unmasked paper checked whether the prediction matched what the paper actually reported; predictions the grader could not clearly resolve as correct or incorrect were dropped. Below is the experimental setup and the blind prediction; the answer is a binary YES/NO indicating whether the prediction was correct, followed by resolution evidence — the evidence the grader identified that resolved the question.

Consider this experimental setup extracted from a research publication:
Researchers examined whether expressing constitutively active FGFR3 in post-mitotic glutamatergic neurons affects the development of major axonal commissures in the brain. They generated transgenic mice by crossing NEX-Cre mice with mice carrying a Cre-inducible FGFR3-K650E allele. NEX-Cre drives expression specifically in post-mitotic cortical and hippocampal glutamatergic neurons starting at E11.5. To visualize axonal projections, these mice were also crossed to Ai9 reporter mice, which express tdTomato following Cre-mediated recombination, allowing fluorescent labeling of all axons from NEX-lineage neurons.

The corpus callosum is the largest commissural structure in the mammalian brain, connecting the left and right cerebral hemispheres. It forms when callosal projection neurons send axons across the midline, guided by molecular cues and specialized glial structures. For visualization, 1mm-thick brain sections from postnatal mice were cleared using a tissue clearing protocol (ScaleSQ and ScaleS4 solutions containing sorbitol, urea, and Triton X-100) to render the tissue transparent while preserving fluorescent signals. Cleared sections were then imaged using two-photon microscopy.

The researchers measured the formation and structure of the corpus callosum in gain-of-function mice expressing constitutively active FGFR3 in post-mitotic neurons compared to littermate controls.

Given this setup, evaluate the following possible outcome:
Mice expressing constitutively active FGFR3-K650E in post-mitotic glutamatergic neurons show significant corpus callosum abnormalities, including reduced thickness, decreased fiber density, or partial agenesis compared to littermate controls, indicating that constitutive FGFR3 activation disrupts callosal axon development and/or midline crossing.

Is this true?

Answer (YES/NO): YES